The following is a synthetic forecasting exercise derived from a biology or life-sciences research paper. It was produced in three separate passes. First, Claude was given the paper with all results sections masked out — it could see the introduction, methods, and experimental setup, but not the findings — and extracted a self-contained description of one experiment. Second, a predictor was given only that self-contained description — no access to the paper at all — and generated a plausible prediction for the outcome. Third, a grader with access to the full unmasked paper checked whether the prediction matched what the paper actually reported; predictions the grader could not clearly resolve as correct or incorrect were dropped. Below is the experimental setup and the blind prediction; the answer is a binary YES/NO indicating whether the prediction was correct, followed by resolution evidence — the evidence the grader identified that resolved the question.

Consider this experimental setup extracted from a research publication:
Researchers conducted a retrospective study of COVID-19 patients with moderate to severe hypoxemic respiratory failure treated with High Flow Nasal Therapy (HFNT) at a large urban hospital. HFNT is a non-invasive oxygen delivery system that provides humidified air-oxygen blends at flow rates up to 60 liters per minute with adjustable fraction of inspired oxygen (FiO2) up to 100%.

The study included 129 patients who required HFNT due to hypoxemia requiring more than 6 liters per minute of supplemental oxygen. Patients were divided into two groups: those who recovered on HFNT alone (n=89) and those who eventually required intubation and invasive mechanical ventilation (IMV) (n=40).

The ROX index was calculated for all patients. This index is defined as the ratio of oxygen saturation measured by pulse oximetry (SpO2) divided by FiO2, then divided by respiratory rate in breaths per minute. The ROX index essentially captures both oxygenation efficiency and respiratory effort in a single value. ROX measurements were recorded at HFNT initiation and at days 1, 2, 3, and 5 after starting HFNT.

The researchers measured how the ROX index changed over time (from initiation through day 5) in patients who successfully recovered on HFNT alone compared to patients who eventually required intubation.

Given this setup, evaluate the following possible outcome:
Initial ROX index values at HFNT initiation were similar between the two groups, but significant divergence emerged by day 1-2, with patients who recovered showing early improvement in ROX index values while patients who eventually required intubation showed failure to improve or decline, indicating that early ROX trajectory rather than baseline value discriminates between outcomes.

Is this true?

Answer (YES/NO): NO